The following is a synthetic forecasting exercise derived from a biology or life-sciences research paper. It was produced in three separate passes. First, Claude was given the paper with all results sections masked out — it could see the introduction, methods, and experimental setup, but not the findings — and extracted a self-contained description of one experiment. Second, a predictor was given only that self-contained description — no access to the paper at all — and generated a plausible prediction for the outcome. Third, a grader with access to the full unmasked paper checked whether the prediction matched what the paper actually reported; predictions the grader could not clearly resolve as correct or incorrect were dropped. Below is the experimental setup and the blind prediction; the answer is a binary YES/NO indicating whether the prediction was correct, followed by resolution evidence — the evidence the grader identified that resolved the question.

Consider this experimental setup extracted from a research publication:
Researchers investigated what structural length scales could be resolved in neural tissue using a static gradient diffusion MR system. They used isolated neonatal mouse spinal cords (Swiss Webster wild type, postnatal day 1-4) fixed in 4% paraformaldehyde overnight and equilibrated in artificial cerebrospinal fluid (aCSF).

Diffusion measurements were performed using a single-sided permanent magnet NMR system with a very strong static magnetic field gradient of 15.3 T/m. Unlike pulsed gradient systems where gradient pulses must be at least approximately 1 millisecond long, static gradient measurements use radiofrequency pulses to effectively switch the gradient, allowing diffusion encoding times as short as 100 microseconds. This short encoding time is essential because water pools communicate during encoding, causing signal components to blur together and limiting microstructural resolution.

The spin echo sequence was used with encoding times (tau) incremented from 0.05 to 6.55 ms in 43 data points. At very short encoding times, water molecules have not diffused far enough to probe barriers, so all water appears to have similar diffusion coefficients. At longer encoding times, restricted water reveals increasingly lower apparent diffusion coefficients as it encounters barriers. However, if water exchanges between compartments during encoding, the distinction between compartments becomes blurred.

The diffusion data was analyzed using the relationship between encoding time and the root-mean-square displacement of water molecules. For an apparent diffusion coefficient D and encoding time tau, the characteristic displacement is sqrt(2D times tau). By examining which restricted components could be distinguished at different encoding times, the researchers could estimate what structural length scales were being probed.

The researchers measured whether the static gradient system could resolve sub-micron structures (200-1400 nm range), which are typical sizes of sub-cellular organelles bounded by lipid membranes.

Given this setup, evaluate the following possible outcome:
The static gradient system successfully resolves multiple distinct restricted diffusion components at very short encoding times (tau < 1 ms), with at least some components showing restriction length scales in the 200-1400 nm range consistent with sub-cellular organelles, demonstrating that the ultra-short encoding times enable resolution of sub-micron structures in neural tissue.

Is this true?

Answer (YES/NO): YES